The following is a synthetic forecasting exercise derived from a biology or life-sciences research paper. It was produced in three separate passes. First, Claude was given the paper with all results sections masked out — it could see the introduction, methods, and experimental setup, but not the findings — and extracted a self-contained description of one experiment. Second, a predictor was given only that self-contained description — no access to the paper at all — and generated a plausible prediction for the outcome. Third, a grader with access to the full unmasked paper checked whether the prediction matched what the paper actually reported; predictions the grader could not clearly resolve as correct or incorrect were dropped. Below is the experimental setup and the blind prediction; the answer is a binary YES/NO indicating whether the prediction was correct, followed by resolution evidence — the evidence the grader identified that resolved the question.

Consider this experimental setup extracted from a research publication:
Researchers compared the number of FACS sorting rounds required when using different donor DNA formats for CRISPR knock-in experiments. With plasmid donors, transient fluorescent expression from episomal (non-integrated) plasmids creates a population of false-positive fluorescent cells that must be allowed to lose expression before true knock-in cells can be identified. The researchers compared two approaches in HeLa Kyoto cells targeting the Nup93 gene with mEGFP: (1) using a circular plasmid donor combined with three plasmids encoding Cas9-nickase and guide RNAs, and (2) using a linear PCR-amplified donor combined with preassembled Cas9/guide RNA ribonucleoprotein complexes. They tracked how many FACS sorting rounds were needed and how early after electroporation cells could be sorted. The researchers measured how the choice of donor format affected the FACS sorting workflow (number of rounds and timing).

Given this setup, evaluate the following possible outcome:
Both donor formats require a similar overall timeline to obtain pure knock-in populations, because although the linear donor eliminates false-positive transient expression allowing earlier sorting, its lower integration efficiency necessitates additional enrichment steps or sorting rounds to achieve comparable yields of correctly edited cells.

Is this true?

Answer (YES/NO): NO